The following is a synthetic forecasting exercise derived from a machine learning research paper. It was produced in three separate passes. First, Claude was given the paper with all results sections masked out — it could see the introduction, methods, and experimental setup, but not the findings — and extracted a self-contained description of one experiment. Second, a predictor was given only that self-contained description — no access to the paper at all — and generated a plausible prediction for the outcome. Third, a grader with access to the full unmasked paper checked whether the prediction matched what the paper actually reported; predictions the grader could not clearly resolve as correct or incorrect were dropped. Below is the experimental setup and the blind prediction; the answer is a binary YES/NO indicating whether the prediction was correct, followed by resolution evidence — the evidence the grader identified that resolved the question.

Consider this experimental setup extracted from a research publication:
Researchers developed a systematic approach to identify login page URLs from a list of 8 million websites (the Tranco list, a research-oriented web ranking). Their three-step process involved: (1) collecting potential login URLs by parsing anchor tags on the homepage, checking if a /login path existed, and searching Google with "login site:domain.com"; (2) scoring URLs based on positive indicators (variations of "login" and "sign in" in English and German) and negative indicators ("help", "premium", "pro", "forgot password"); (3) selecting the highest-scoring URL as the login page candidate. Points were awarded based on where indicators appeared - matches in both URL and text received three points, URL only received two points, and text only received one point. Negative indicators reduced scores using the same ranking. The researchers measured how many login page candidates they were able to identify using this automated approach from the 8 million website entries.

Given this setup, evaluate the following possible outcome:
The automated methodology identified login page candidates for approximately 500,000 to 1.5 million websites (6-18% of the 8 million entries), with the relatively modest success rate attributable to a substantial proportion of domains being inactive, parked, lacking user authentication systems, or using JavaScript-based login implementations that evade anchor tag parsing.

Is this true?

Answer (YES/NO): NO